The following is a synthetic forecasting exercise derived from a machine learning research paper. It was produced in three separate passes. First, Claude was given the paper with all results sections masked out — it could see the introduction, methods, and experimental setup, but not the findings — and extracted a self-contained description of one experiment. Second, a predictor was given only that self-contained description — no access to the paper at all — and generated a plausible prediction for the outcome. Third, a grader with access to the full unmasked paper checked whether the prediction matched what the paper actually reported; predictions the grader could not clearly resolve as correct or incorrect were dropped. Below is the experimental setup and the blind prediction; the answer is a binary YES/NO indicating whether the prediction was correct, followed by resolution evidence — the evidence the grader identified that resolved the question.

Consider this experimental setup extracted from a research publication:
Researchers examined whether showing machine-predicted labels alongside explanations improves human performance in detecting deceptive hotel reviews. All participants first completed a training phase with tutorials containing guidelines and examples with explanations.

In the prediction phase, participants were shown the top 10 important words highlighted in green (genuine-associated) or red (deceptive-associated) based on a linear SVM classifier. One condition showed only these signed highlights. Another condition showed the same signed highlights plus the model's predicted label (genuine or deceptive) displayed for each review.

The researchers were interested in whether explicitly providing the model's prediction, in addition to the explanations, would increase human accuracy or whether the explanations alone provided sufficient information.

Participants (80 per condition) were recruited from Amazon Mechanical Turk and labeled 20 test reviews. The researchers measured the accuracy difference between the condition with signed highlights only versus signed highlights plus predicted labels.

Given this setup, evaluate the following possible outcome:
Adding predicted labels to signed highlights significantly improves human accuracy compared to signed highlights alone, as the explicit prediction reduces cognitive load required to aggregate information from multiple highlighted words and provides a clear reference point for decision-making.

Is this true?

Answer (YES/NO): NO